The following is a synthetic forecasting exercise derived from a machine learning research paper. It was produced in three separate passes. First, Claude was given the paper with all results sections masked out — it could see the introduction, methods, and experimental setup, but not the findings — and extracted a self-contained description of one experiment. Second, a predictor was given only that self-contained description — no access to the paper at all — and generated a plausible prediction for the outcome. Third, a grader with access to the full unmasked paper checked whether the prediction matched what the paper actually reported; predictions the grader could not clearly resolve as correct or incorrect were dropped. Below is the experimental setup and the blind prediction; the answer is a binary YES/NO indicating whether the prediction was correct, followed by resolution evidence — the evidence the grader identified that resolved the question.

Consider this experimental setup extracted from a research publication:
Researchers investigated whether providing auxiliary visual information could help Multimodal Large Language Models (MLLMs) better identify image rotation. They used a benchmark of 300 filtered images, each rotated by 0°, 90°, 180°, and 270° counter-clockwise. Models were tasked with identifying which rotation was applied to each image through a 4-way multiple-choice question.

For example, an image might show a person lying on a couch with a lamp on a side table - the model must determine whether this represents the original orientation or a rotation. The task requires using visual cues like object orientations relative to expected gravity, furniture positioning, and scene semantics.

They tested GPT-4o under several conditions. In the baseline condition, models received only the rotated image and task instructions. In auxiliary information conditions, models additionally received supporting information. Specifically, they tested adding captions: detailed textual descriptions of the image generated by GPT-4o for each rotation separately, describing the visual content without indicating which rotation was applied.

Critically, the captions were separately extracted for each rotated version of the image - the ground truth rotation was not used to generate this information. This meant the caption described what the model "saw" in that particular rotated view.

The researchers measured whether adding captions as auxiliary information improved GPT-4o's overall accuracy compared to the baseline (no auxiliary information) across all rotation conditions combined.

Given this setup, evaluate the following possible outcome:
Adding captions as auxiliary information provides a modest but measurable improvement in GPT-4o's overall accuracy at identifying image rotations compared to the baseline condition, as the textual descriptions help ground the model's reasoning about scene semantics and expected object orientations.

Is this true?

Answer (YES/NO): NO